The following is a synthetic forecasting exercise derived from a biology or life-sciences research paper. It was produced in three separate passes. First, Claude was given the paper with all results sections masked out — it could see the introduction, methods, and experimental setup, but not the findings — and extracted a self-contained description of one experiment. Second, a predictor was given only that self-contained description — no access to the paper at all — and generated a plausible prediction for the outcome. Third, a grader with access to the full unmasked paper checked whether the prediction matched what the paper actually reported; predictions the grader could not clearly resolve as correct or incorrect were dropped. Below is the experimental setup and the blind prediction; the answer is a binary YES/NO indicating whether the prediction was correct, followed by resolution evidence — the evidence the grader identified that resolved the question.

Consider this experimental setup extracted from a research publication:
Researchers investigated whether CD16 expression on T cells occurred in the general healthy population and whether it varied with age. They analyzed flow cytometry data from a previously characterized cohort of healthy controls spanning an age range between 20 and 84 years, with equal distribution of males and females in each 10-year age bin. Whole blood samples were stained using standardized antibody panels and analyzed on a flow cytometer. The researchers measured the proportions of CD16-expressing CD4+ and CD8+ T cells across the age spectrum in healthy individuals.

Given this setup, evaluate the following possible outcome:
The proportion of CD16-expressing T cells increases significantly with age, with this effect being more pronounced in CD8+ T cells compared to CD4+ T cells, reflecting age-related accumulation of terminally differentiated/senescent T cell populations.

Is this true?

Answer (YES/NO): NO